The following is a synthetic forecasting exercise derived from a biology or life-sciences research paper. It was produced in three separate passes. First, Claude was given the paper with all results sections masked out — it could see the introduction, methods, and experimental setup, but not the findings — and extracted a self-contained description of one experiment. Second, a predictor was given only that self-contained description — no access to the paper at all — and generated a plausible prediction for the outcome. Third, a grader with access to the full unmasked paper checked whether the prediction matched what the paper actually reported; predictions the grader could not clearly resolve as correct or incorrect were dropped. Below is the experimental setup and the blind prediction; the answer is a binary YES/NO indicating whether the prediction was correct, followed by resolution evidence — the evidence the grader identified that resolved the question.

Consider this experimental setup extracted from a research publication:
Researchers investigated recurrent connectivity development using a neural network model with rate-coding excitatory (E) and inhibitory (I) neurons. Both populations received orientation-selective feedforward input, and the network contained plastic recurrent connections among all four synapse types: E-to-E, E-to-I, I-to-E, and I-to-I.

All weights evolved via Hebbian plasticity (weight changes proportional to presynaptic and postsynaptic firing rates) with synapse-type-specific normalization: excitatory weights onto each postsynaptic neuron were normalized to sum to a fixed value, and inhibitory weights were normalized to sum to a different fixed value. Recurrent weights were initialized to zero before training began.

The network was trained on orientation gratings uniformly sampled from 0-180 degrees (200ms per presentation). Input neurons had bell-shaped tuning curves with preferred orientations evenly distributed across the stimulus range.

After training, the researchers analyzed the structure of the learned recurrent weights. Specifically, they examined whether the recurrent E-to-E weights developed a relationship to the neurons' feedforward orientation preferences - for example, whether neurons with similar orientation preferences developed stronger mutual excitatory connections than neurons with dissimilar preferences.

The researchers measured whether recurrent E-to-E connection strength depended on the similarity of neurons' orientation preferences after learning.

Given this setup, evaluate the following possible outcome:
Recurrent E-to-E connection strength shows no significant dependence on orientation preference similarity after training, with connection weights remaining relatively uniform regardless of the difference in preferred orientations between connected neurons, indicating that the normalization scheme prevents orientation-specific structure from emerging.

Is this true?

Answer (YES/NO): NO